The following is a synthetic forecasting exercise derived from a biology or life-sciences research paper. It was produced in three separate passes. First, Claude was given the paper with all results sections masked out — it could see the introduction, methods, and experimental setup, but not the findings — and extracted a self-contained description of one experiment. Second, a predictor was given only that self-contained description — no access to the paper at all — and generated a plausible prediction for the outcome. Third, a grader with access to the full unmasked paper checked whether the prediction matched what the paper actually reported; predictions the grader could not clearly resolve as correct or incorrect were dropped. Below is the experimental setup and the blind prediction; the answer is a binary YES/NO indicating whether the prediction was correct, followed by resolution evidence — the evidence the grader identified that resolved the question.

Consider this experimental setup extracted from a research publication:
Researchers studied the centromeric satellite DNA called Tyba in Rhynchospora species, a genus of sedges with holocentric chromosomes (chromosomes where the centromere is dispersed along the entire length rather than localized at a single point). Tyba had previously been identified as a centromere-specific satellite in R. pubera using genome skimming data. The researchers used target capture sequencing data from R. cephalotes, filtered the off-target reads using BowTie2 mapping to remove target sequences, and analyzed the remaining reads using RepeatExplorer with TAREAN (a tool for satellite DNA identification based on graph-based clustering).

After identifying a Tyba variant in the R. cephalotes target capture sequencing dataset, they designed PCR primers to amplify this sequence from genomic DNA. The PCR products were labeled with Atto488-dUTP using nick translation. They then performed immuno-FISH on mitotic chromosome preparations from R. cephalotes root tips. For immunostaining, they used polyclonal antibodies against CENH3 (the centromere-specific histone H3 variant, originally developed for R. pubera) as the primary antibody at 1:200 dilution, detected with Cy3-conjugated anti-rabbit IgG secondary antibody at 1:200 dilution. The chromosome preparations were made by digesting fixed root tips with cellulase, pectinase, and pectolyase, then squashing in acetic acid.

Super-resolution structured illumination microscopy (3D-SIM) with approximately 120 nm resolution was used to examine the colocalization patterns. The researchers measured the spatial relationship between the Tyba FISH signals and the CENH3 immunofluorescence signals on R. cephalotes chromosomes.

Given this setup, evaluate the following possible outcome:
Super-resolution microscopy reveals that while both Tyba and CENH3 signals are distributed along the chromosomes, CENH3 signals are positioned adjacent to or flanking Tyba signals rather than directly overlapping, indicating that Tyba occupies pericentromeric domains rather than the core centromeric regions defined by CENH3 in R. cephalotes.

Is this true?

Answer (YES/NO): NO